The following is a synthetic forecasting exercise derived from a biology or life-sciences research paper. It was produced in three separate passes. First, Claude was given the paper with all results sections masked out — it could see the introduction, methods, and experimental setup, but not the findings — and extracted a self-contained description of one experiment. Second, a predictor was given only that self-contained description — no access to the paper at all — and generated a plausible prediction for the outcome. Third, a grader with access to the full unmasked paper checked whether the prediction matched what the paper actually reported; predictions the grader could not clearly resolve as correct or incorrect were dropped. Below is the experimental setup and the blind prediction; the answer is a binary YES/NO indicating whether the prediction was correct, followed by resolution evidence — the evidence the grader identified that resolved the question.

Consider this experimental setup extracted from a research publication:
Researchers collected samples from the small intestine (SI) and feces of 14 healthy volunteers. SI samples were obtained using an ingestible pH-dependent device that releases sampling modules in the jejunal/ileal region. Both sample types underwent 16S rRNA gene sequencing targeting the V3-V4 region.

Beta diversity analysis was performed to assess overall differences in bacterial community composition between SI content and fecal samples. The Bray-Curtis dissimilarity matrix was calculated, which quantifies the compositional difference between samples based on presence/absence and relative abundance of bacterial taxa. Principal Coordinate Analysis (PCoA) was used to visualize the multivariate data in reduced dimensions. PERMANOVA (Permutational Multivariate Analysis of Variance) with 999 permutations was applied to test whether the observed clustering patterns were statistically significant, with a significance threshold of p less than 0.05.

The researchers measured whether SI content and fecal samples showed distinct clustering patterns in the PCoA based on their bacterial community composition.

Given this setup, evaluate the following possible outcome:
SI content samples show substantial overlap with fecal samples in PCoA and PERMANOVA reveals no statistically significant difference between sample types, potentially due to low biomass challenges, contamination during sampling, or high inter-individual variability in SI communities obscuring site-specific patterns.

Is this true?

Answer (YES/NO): NO